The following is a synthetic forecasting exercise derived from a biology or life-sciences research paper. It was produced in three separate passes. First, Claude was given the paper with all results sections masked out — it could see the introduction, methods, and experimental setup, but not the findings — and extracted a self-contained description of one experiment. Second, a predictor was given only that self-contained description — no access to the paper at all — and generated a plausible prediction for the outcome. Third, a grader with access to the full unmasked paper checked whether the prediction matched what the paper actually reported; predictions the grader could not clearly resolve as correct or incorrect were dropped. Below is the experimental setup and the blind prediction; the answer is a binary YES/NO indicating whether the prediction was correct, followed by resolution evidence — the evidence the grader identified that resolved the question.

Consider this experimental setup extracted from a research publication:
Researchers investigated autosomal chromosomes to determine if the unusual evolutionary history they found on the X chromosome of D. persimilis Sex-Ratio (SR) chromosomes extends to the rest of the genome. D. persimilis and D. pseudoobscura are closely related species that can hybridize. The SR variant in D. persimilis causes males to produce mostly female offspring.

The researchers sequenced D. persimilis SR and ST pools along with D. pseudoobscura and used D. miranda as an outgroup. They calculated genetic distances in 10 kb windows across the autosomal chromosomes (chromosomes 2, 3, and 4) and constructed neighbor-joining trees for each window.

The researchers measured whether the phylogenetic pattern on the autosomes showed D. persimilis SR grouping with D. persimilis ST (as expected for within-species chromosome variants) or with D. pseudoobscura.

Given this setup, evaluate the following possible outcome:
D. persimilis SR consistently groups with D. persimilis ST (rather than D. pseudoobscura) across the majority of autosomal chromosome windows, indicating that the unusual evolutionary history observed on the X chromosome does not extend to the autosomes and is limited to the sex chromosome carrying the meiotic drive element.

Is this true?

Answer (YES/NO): YES